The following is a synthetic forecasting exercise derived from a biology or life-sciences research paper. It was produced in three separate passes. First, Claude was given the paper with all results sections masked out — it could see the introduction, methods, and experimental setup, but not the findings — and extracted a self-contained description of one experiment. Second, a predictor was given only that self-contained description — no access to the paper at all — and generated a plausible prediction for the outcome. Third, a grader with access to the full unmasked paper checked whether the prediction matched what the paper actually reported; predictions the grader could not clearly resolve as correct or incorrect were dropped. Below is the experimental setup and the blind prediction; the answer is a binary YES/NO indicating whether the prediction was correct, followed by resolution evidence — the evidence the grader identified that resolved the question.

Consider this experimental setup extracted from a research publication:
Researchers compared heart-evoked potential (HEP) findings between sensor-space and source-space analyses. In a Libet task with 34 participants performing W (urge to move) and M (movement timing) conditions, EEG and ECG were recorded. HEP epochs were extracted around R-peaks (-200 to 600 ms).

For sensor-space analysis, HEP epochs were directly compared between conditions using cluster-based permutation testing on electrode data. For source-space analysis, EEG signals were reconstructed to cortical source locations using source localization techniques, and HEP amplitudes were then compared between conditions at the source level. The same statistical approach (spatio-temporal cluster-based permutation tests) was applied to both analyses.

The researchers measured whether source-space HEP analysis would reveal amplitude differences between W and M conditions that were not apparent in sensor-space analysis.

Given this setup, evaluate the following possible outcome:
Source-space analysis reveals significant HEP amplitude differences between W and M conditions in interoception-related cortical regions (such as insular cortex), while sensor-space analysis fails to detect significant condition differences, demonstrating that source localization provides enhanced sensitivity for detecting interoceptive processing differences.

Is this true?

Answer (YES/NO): NO